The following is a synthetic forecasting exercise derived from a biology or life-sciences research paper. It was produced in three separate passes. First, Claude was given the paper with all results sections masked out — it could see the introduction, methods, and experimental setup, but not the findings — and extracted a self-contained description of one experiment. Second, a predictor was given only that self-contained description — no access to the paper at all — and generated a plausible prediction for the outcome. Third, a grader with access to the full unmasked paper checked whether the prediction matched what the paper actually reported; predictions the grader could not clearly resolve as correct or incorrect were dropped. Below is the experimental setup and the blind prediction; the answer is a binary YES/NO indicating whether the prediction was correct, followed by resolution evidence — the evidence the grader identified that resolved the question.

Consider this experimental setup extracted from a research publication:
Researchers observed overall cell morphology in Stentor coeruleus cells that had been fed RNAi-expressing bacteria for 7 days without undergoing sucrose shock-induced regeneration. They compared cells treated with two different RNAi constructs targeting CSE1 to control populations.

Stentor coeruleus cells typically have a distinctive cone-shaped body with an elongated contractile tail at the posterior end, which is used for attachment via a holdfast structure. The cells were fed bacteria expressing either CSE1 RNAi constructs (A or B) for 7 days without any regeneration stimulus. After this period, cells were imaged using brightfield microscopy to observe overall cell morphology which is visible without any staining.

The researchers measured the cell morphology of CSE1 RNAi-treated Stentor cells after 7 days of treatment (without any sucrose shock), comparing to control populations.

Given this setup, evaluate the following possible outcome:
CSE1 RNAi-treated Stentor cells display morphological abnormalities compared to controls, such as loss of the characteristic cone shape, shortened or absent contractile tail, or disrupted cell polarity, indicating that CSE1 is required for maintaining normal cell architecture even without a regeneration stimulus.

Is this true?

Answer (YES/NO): YES